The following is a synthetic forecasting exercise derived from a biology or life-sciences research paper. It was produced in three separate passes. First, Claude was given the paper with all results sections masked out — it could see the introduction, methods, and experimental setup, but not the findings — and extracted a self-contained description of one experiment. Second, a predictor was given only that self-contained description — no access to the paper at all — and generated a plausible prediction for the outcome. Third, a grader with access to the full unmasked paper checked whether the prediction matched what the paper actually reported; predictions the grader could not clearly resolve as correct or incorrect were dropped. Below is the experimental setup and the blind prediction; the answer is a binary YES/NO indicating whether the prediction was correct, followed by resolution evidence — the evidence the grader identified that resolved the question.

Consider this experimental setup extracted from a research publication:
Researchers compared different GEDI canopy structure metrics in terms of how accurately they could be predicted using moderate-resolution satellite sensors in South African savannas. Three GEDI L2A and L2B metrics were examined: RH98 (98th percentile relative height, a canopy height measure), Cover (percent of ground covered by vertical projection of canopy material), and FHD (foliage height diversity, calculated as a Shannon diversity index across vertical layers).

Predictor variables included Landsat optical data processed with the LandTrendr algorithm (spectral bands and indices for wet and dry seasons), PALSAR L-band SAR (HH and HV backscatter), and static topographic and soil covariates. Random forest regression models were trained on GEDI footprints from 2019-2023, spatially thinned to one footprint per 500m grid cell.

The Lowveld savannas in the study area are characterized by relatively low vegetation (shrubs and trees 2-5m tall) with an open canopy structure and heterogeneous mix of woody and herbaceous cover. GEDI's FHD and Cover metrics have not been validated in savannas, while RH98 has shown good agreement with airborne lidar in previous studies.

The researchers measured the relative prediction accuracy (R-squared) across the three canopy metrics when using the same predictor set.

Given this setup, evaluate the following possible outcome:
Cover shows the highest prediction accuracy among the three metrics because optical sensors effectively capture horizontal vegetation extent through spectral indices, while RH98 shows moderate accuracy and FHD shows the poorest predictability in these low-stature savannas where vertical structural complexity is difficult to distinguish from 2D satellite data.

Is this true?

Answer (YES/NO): NO